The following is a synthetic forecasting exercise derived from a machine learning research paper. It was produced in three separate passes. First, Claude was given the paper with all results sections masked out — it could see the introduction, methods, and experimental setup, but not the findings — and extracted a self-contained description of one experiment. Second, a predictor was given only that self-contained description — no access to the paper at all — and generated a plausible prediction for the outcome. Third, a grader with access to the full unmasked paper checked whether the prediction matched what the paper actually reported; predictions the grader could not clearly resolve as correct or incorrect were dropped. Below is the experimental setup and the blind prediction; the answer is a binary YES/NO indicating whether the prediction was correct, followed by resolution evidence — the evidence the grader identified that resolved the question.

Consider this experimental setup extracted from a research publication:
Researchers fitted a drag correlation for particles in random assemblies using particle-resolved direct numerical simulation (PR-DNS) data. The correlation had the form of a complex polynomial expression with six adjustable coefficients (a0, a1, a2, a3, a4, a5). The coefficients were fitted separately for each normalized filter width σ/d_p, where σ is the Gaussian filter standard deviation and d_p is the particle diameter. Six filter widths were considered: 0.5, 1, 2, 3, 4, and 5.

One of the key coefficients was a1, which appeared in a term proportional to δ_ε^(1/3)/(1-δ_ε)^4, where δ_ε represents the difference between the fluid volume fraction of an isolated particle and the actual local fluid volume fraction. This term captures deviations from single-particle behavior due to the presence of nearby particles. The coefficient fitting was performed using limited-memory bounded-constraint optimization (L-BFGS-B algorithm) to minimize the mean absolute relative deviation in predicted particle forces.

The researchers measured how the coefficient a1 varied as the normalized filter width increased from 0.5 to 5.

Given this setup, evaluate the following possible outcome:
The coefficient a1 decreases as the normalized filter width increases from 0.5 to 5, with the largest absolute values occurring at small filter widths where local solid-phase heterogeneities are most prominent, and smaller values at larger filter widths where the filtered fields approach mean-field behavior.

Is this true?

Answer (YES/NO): YES